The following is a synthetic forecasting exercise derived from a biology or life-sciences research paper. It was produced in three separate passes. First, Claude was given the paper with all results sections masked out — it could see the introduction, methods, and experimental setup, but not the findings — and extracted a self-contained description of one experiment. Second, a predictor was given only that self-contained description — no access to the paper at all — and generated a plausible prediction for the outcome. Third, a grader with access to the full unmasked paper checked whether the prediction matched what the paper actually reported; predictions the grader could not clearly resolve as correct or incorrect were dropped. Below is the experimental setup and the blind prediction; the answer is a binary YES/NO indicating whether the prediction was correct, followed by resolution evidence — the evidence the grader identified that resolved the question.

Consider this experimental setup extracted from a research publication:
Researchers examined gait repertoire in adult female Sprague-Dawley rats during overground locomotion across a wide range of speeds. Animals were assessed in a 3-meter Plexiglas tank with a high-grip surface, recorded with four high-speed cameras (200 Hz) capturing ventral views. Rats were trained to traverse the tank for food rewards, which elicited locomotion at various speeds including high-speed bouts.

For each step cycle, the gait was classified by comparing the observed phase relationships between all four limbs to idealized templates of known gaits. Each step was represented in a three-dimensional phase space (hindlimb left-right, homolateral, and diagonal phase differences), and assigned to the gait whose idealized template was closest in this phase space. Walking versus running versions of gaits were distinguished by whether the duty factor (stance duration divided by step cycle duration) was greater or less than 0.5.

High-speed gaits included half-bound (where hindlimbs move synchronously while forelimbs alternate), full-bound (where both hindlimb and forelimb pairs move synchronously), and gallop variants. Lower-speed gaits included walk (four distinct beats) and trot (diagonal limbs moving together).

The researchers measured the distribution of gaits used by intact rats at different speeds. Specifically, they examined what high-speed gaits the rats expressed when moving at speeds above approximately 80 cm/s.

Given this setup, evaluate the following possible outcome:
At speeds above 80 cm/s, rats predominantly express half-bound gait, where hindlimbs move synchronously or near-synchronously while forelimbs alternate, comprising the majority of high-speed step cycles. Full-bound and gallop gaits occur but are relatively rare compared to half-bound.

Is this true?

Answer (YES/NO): NO